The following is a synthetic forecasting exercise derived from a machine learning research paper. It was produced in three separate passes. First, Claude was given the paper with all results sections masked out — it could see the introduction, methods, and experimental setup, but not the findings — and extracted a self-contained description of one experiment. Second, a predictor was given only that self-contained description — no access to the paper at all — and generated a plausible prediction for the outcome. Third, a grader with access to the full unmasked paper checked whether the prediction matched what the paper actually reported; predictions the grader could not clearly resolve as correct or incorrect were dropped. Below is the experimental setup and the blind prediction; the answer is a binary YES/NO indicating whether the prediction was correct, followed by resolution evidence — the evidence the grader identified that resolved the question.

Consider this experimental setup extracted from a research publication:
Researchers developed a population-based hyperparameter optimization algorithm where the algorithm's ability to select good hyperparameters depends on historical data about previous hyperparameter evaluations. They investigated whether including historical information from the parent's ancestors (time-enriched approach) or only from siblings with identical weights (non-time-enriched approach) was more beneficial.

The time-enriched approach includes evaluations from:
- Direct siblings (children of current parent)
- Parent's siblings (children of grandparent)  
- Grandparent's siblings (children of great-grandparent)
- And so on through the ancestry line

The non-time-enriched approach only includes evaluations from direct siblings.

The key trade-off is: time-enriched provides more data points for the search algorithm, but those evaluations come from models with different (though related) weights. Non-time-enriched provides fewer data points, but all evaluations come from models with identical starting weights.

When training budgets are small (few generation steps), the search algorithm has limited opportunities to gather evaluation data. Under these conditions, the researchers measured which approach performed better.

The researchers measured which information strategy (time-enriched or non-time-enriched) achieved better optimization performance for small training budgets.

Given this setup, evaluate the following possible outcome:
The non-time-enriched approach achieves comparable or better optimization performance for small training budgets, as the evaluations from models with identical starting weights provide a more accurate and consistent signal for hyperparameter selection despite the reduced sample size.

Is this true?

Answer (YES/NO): NO